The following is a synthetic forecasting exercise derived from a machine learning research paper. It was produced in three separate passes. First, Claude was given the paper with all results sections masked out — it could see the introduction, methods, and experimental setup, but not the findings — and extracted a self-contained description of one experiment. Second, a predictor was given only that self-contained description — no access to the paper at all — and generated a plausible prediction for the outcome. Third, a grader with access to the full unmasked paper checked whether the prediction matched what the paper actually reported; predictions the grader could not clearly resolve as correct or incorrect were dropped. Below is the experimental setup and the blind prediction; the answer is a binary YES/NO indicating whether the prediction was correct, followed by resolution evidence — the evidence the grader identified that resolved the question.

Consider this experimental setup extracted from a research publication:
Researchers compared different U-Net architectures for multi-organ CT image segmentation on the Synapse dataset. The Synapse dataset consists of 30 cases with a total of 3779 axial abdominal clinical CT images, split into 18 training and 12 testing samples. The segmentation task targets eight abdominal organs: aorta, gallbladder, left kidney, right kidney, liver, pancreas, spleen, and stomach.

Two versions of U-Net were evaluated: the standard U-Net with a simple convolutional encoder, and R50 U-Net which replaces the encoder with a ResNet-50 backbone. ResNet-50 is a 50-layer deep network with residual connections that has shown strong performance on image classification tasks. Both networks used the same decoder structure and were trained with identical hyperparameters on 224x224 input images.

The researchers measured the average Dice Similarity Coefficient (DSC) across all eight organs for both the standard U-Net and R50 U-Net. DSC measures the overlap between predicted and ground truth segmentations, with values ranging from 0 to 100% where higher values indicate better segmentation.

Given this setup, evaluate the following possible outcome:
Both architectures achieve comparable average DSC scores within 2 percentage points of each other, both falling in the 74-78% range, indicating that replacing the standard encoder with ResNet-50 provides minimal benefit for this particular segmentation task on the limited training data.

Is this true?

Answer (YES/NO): NO